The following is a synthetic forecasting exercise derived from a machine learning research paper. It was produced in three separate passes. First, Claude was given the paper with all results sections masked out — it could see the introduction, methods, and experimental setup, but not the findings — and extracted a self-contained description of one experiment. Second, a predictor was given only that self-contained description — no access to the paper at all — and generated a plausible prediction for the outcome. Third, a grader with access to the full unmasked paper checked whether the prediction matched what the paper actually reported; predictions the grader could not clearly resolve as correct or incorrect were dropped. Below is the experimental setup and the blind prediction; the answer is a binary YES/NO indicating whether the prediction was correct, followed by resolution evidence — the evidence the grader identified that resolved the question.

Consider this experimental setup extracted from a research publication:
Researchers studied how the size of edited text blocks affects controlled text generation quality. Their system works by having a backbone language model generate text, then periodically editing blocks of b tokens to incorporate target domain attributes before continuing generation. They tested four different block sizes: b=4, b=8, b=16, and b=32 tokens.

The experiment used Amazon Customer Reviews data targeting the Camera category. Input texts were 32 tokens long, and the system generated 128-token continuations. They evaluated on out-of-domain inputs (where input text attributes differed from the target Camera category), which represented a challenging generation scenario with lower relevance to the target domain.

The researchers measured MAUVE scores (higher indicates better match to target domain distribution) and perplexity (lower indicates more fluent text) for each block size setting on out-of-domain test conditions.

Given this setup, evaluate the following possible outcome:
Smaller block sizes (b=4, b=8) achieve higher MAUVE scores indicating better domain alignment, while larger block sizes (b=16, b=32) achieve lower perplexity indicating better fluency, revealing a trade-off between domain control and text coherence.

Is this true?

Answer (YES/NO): NO